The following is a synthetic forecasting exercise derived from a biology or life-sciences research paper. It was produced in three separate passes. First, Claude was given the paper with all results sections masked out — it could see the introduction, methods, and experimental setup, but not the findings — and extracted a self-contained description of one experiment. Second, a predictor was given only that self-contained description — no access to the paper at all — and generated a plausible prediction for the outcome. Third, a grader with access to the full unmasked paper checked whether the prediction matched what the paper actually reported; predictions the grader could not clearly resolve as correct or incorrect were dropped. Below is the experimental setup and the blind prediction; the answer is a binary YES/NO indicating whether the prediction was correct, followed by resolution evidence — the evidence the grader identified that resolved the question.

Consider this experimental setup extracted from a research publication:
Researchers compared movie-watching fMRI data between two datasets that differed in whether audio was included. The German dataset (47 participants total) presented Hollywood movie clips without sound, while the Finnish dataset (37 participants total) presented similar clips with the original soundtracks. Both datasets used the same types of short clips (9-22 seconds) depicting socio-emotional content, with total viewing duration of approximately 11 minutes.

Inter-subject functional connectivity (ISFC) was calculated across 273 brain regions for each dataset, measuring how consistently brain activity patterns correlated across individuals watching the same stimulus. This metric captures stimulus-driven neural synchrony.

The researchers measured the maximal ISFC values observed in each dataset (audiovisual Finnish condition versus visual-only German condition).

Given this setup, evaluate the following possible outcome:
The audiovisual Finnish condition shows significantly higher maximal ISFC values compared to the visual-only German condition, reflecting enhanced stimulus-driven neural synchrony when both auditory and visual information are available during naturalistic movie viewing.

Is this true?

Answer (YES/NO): YES